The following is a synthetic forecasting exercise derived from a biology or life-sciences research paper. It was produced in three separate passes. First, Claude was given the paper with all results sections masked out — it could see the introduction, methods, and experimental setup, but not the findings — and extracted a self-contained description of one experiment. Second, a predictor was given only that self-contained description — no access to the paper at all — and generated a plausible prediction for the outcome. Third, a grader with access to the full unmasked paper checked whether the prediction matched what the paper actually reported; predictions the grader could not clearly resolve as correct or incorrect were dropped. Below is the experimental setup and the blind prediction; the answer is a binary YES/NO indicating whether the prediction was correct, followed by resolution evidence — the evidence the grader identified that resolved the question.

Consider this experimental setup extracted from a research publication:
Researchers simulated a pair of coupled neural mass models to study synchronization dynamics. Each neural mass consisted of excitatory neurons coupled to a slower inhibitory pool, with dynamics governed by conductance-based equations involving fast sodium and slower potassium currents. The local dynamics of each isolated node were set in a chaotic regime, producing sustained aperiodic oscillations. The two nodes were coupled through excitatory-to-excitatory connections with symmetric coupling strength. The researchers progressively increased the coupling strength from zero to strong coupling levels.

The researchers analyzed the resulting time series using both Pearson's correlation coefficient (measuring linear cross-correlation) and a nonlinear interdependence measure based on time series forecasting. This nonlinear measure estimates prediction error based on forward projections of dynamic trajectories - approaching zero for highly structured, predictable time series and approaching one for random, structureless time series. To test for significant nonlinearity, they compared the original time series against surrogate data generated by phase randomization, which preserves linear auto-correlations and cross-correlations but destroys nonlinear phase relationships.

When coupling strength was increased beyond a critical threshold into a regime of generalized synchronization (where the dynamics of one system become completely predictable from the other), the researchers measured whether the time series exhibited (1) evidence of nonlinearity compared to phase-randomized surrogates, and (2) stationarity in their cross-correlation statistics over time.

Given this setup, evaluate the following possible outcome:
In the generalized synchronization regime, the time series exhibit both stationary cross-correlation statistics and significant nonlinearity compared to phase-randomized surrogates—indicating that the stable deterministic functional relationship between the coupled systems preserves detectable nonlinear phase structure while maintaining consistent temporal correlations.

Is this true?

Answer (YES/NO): YES